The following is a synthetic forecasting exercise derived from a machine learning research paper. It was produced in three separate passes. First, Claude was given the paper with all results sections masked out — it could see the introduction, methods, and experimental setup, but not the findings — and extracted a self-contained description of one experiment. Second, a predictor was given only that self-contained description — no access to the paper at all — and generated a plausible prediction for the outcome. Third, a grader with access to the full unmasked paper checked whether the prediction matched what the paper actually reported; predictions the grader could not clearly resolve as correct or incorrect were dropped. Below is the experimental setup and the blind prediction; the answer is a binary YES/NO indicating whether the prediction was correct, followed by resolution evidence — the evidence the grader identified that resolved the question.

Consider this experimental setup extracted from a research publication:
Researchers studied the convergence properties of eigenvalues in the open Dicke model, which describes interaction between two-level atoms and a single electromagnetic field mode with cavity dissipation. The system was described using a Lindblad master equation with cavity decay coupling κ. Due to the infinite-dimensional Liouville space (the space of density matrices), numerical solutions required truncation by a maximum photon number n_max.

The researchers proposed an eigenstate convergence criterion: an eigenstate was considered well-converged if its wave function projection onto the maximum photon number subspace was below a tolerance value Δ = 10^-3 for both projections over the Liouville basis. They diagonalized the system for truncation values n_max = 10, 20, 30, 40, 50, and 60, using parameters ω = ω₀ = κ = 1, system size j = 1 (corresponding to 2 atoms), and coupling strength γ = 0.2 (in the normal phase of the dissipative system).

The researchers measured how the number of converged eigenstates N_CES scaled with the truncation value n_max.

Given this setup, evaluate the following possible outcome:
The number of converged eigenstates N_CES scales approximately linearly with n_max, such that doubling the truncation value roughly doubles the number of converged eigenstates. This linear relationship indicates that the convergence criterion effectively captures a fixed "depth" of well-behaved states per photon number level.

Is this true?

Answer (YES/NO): NO